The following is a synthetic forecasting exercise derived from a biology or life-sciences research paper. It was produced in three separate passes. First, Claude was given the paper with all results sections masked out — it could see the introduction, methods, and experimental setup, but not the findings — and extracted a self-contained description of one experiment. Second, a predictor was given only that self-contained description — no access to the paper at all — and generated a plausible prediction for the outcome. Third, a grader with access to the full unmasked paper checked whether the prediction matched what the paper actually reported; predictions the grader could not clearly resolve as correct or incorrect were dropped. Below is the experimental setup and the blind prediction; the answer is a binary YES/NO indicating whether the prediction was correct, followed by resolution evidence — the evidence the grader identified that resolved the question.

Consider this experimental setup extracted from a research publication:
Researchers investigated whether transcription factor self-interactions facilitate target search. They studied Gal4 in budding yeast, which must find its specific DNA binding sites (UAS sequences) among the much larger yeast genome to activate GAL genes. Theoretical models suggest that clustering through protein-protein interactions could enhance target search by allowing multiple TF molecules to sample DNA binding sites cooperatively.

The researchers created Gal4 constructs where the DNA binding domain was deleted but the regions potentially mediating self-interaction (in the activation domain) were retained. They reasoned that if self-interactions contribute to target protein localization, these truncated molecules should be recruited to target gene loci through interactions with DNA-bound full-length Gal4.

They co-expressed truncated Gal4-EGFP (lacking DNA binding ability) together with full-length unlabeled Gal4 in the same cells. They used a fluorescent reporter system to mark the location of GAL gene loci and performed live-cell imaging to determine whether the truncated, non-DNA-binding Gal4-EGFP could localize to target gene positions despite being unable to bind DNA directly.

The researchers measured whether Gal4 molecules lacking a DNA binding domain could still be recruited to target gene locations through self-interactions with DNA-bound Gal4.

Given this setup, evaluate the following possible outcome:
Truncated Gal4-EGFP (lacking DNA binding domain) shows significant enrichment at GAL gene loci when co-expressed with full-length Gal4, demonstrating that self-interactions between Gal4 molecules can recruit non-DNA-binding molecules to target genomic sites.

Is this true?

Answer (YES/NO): YES